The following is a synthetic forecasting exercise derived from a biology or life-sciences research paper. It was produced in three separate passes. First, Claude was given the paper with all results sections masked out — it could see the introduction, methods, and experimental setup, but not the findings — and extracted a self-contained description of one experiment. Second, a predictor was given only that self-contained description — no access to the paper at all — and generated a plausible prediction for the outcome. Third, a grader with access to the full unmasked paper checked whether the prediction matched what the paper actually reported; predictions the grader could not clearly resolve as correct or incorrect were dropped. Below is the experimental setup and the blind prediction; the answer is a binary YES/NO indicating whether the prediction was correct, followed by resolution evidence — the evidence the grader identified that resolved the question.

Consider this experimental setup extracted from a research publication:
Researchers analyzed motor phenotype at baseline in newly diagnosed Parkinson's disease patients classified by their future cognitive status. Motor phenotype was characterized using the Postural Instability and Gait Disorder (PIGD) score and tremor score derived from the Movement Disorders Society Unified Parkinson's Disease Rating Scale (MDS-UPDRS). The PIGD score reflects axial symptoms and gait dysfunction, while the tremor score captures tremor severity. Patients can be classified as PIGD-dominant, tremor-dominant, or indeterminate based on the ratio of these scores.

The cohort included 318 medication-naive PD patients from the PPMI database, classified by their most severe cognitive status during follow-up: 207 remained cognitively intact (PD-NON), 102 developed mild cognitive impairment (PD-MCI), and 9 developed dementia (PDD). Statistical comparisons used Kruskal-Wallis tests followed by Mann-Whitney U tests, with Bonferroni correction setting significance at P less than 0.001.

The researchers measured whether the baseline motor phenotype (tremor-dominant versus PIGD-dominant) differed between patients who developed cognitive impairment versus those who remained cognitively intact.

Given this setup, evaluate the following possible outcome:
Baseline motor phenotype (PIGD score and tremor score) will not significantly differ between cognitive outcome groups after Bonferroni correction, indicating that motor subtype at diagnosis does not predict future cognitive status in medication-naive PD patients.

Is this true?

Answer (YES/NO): YES